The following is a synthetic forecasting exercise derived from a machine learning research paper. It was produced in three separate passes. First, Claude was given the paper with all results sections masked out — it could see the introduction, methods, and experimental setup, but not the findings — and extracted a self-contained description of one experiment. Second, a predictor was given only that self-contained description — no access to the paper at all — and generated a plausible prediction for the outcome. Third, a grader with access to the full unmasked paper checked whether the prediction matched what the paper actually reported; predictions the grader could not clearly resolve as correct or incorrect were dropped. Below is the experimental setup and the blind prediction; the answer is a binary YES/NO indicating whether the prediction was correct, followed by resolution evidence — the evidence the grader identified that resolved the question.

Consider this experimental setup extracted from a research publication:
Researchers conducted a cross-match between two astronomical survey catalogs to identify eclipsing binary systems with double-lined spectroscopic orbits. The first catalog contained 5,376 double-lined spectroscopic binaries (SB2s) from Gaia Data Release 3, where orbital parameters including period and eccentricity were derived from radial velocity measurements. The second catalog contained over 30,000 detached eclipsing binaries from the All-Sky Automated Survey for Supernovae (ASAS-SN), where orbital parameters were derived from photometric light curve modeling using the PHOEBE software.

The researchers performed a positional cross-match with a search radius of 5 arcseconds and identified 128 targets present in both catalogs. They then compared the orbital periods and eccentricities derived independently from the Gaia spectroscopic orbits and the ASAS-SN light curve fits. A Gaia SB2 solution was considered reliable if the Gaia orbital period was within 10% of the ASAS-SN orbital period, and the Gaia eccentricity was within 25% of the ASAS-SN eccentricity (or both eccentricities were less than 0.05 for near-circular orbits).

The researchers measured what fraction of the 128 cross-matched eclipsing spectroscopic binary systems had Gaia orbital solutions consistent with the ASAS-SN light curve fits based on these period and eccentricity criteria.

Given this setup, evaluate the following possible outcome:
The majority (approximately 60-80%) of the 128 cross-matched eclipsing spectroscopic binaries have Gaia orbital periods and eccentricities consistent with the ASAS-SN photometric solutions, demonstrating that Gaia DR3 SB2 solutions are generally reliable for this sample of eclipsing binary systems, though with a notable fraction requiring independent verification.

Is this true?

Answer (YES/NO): NO